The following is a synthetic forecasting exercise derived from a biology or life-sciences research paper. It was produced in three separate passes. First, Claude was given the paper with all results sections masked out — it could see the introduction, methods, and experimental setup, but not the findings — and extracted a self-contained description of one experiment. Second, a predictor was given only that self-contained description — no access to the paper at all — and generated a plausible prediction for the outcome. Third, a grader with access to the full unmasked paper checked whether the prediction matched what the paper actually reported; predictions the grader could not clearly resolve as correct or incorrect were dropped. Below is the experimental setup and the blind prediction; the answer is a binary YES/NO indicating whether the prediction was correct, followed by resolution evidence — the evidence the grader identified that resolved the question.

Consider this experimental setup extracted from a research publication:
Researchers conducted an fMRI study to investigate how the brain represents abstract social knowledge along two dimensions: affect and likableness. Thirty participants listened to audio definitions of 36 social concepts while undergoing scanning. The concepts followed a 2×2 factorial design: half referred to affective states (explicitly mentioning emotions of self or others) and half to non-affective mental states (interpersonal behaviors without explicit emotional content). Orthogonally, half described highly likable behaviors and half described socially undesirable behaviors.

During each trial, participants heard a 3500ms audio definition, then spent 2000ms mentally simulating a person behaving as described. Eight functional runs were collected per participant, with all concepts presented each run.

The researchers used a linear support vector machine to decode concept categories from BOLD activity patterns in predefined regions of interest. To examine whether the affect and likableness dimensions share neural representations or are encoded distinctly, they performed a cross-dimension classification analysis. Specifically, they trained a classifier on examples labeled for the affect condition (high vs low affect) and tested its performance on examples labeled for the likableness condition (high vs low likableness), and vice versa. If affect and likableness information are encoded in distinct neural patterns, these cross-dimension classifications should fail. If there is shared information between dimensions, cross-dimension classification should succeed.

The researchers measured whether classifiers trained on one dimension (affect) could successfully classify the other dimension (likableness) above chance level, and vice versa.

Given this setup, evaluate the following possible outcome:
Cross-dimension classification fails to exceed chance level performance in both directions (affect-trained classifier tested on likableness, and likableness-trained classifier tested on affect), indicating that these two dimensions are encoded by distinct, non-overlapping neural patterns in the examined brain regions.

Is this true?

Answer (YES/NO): YES